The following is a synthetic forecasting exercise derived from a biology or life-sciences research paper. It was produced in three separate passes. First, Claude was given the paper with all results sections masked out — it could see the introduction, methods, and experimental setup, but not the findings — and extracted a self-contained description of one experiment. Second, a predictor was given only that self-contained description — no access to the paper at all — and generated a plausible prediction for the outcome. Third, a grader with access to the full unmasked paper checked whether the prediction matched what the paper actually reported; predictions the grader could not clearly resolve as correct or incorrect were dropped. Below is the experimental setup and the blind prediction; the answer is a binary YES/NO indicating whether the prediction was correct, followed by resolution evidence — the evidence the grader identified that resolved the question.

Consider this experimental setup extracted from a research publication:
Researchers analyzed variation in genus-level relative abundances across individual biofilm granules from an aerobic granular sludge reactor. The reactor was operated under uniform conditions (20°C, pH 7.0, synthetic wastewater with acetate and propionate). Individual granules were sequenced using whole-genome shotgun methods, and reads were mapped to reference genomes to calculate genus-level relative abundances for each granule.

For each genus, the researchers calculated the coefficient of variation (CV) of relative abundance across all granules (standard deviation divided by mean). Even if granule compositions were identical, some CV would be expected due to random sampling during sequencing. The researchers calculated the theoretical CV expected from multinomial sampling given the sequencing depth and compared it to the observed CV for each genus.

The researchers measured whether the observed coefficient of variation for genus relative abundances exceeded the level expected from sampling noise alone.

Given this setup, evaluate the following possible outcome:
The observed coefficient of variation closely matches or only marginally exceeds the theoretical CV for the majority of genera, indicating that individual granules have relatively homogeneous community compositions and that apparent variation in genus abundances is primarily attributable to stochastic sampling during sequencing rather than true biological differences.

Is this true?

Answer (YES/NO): NO